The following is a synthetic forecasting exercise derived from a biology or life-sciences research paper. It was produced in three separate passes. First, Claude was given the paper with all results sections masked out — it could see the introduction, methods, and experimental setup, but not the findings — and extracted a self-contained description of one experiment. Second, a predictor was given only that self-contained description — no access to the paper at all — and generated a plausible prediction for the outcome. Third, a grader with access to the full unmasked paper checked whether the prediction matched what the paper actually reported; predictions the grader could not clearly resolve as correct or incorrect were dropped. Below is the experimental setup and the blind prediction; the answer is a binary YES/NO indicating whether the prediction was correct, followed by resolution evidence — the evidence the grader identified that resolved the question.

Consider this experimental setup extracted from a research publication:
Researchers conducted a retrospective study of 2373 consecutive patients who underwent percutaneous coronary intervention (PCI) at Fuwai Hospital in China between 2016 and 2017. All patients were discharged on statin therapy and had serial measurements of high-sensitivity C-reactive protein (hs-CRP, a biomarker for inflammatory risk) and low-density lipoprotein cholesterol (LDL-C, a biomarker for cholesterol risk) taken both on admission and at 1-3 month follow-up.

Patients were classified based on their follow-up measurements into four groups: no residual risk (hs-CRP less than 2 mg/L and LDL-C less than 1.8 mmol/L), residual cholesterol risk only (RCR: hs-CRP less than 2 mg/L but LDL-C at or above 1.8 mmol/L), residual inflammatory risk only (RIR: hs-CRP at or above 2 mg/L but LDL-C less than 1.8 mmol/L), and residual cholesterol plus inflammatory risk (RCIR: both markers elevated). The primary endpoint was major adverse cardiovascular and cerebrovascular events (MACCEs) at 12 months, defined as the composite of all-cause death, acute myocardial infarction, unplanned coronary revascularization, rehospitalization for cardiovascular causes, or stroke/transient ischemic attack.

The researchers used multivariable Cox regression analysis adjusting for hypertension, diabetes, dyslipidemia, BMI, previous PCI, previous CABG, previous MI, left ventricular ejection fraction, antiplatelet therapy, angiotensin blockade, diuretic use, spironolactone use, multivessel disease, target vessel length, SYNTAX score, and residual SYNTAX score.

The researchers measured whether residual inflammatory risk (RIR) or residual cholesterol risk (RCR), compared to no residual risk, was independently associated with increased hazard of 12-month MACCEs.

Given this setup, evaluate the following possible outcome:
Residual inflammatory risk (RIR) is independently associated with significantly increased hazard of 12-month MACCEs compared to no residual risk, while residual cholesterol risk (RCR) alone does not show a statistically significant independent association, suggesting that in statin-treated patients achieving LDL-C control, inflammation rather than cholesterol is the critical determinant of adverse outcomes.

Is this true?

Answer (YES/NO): YES